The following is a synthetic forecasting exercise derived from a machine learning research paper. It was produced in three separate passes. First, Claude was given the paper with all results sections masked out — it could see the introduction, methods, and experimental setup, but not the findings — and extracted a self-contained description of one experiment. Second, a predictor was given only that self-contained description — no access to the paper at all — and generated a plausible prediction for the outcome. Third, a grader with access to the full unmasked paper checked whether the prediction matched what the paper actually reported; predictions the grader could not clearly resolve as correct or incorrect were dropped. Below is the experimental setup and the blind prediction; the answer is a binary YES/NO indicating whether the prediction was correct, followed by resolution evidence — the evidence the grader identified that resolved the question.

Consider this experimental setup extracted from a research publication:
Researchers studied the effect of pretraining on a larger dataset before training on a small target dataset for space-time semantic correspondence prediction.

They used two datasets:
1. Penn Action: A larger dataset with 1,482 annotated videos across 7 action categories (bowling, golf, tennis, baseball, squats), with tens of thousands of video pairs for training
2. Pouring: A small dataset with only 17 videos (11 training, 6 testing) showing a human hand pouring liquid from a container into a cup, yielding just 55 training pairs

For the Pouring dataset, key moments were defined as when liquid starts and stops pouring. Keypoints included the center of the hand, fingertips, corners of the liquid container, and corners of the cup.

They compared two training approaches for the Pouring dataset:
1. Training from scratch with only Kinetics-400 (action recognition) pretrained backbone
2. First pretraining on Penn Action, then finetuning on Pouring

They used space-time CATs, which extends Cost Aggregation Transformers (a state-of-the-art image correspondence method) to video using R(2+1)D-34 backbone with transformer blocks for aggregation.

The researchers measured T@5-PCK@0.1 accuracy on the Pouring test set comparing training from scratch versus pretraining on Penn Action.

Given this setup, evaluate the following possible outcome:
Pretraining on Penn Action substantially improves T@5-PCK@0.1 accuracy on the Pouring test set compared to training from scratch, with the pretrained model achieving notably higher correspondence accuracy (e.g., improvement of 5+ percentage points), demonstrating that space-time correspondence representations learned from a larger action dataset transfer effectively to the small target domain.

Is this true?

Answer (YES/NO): YES